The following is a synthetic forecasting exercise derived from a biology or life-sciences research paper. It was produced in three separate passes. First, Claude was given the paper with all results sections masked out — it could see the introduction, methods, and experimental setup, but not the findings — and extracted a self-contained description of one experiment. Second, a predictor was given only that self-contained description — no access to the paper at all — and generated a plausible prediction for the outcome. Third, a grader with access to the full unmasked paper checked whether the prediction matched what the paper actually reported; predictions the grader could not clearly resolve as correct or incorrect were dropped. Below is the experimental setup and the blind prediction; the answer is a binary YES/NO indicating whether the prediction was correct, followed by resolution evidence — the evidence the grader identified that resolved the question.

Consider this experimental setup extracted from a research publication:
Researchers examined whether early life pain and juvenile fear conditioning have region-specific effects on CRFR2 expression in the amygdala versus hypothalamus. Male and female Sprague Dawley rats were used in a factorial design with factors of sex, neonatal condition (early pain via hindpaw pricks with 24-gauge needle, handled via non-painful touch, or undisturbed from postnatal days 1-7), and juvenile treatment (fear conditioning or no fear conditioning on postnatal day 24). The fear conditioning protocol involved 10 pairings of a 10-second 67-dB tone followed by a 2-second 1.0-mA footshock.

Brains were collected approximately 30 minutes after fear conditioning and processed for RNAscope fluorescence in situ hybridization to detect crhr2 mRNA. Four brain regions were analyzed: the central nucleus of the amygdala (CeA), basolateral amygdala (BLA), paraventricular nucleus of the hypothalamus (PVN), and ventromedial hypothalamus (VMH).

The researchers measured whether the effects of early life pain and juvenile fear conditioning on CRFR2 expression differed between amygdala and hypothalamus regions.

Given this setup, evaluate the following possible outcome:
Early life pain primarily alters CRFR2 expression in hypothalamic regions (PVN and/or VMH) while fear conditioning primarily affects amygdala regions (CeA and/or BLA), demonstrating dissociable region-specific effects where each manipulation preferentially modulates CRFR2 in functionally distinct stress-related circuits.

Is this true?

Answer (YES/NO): YES